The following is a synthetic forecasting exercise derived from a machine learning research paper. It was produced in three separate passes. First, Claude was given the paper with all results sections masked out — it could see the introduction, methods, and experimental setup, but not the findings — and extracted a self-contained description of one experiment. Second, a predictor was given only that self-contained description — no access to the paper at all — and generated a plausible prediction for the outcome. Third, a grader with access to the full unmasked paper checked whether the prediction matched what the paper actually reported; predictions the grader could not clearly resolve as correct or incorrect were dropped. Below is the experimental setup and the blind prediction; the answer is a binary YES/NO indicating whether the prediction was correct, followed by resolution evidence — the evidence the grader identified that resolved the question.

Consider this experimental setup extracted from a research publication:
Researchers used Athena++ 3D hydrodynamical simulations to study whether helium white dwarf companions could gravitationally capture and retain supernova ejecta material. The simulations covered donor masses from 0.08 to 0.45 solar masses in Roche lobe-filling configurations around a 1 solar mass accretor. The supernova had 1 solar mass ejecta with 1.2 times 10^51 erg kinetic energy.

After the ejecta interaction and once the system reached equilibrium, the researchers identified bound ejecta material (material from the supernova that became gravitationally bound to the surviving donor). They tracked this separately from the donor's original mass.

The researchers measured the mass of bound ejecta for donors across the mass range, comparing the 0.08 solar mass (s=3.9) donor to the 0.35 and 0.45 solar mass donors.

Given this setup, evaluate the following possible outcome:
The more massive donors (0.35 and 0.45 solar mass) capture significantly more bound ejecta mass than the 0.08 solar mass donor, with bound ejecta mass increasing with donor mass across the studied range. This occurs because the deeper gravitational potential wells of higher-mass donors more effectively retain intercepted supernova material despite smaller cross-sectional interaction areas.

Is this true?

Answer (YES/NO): YES